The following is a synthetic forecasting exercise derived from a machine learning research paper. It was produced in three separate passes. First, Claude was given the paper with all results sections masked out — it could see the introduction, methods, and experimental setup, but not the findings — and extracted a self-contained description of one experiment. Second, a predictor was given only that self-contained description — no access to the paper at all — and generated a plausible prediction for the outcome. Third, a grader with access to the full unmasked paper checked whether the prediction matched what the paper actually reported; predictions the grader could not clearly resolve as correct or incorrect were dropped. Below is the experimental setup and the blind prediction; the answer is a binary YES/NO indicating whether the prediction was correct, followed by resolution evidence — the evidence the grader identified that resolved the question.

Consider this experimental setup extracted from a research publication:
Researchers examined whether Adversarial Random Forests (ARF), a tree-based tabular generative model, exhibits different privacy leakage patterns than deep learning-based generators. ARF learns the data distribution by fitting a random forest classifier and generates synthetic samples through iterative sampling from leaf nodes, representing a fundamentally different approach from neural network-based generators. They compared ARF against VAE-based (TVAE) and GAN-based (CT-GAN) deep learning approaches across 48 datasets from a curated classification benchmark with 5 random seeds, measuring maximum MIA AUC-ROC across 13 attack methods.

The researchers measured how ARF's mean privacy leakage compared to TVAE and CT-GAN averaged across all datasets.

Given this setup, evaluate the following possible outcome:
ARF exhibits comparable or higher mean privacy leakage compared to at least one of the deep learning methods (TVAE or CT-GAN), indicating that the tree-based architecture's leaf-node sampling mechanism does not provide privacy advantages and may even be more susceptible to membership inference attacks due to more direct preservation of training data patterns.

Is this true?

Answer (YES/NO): YES